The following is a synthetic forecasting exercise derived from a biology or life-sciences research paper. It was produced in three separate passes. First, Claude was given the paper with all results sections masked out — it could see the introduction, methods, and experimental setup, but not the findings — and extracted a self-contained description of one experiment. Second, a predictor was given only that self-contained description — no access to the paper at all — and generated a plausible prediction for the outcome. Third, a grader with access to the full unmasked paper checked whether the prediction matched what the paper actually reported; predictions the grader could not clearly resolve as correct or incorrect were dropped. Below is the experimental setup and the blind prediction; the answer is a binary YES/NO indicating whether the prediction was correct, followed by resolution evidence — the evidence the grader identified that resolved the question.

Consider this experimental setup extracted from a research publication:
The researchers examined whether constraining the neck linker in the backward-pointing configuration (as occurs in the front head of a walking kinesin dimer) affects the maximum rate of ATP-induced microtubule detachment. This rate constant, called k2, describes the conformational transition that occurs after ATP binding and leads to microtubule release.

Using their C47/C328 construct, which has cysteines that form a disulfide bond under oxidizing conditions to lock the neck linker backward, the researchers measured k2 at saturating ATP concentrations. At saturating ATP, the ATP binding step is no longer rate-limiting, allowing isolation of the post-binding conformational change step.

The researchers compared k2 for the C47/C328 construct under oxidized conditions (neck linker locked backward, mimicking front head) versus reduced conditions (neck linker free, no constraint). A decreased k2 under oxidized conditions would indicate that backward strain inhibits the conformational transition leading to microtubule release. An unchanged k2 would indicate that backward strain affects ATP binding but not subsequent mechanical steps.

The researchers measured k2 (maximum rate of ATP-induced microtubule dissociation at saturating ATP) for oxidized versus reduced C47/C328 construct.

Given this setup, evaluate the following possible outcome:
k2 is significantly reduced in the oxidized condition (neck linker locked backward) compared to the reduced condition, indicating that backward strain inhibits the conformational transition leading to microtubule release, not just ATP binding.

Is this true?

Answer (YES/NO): YES